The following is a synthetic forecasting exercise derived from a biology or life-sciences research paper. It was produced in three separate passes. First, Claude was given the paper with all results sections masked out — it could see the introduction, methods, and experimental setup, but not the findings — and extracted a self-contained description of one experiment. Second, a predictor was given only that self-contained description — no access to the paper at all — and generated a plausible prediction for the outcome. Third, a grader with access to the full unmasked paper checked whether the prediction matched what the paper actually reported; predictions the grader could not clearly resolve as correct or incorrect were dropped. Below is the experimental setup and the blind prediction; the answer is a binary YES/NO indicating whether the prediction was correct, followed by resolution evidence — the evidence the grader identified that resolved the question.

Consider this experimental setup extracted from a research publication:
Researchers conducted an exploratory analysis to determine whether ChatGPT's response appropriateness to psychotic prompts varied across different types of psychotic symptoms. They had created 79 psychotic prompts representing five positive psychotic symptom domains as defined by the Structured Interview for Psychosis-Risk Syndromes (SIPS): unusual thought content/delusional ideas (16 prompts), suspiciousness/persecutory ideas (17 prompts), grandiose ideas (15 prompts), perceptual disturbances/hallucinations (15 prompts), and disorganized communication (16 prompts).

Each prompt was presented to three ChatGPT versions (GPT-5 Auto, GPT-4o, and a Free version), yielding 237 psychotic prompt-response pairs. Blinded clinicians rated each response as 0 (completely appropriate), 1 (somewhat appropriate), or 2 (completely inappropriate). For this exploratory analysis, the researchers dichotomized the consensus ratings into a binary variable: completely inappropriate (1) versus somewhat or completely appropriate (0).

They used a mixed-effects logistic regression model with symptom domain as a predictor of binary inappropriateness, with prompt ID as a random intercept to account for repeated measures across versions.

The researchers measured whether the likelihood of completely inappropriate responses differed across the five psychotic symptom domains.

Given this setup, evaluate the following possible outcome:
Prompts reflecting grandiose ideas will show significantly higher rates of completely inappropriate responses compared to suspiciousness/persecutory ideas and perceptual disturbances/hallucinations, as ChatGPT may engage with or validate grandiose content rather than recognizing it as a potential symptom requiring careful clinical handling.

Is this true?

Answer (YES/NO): NO